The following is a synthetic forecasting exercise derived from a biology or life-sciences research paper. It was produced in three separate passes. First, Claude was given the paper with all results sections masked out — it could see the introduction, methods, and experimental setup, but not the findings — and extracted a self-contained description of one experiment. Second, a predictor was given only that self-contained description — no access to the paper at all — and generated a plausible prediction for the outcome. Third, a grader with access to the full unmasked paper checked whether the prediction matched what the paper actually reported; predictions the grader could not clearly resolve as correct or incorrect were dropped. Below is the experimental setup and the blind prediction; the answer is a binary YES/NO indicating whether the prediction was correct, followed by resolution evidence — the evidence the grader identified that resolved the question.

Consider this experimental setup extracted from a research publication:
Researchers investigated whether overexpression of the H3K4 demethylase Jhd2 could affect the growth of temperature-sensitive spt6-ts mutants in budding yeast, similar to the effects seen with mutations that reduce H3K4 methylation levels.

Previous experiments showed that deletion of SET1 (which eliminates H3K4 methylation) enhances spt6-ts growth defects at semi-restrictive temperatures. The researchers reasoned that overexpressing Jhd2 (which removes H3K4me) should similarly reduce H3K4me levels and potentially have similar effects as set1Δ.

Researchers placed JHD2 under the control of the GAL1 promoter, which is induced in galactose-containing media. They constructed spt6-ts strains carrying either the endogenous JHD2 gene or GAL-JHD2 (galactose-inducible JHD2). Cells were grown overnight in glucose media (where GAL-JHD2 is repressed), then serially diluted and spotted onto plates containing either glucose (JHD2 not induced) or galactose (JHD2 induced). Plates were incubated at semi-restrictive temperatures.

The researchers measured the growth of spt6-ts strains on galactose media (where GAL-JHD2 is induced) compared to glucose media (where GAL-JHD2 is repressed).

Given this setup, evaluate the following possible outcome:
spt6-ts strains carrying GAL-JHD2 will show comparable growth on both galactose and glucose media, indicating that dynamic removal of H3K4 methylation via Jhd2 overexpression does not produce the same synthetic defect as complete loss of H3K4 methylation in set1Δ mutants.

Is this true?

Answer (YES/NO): NO